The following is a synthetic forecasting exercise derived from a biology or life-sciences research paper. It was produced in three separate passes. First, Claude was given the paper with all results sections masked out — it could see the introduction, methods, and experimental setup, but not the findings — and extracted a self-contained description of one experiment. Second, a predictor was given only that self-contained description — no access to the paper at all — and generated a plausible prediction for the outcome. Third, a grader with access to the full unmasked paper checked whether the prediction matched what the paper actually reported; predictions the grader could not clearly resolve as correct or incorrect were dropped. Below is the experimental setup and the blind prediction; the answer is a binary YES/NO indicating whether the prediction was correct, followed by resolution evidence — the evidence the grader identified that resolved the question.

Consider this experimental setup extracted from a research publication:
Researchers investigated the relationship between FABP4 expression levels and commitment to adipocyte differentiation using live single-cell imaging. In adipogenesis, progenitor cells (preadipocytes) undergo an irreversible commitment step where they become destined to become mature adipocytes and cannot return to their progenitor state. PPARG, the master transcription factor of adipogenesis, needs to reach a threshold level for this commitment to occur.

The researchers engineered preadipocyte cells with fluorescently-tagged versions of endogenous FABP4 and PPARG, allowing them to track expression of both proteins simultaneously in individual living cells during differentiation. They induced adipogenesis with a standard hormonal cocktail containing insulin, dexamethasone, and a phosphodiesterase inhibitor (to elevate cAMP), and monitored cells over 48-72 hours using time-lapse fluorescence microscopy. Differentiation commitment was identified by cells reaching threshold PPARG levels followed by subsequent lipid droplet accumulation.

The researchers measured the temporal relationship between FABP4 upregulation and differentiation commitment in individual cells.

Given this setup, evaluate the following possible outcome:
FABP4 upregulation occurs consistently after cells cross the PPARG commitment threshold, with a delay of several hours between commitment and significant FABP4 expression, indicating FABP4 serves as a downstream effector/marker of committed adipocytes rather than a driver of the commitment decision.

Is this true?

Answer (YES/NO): NO